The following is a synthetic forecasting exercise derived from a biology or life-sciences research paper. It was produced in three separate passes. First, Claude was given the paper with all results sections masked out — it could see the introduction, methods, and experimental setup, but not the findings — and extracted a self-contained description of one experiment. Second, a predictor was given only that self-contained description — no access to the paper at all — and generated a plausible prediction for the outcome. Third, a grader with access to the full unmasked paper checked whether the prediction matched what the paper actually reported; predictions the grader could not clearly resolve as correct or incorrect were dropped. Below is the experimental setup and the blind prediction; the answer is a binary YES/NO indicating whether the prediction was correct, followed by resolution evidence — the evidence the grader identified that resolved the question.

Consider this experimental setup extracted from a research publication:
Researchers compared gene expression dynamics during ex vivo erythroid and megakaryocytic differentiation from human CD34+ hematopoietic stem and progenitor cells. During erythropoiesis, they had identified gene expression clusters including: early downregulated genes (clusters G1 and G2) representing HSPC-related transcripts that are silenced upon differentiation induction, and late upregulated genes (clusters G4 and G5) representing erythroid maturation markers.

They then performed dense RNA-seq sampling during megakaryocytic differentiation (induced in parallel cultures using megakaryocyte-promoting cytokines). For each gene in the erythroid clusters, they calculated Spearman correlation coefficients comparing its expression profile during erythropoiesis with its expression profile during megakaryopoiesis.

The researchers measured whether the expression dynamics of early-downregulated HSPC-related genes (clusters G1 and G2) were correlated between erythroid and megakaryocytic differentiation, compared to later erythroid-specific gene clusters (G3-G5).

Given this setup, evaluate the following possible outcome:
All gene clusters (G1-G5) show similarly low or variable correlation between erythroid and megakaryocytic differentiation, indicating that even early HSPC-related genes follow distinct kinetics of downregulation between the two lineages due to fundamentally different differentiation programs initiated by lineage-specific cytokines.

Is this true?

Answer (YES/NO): NO